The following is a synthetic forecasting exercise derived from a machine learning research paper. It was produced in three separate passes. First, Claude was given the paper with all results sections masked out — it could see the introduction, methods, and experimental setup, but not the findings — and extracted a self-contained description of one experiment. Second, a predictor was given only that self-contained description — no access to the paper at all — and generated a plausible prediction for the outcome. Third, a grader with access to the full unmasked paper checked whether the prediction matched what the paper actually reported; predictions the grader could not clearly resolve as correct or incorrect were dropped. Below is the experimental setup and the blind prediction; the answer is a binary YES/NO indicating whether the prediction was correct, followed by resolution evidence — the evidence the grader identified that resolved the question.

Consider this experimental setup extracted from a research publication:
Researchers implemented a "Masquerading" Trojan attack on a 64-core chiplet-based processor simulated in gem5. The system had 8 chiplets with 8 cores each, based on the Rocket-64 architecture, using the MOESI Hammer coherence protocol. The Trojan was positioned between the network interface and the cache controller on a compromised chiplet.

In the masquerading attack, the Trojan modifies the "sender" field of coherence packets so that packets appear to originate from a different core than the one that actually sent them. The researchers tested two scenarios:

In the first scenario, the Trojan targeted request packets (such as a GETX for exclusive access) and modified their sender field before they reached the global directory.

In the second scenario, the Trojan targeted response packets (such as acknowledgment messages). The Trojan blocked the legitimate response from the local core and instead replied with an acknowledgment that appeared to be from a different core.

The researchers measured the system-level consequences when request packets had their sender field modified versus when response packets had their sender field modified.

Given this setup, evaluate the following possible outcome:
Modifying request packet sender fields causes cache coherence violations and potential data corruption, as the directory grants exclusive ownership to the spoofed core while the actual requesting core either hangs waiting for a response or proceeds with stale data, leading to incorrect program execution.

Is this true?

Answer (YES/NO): NO